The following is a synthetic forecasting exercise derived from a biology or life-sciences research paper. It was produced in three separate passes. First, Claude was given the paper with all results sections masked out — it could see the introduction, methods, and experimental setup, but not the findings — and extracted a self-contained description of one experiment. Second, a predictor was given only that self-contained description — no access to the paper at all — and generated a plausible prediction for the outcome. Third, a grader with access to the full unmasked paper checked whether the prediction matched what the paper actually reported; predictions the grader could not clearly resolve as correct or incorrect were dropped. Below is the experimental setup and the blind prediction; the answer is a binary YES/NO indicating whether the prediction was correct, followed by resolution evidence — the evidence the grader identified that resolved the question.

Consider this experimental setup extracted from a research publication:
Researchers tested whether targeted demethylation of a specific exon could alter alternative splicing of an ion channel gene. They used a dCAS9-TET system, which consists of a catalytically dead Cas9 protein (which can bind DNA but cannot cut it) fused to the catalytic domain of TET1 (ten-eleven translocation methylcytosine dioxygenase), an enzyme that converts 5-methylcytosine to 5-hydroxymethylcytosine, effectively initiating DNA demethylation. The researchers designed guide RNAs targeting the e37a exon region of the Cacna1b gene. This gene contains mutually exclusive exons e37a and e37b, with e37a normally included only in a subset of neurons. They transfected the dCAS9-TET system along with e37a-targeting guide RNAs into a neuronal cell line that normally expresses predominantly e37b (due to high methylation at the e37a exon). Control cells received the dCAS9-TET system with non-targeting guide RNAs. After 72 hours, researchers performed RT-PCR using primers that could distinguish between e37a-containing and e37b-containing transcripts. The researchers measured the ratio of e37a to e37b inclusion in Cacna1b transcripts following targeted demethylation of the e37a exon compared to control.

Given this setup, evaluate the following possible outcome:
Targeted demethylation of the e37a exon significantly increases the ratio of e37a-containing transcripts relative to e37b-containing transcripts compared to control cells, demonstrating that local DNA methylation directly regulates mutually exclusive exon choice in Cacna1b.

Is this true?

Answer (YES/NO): YES